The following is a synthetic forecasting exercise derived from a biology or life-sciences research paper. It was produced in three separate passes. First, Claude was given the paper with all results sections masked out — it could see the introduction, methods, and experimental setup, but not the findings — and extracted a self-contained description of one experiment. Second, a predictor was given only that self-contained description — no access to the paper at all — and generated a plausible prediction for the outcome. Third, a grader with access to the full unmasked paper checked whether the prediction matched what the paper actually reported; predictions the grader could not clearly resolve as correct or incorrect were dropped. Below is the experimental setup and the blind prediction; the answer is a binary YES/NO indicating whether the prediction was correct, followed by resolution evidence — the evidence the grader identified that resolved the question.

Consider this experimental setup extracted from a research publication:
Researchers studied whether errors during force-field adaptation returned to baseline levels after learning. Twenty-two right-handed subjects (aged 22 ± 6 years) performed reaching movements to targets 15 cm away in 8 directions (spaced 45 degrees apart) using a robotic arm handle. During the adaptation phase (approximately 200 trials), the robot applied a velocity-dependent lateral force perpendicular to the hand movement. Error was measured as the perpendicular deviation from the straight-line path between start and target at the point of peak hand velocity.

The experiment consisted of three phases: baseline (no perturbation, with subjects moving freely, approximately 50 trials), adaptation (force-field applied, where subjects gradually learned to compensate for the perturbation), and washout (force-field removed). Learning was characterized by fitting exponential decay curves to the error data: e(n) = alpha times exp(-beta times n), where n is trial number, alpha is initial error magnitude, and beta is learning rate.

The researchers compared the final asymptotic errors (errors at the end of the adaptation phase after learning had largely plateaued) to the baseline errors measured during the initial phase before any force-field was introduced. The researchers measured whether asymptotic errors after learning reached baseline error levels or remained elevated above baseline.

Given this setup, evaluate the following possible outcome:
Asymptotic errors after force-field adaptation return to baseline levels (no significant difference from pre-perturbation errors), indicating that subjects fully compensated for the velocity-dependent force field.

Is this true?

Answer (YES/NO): NO